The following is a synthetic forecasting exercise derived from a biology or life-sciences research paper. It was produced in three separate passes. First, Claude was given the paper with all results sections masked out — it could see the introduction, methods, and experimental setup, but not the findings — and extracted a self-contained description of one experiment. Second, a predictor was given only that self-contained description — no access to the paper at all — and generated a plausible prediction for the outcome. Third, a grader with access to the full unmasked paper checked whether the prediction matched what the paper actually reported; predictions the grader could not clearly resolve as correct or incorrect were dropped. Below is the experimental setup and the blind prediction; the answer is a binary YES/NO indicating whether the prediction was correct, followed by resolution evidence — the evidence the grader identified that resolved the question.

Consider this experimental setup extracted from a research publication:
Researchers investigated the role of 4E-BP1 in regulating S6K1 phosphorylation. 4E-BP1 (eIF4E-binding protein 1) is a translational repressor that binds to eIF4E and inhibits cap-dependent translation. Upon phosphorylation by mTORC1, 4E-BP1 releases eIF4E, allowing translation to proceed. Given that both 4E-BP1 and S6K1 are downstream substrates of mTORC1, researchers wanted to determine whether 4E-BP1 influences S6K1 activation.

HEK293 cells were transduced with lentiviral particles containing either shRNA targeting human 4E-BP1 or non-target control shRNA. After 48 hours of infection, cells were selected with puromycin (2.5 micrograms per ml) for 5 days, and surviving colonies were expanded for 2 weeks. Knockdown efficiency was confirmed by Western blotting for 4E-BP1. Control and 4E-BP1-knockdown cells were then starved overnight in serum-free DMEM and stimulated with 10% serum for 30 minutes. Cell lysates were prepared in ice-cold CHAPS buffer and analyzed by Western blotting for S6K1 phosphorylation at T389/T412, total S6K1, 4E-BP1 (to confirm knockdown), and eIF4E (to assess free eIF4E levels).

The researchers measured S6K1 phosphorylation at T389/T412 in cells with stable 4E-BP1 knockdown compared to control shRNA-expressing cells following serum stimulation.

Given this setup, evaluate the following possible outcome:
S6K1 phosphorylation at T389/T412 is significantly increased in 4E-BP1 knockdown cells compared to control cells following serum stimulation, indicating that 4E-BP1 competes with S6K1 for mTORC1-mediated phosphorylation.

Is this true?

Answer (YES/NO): NO